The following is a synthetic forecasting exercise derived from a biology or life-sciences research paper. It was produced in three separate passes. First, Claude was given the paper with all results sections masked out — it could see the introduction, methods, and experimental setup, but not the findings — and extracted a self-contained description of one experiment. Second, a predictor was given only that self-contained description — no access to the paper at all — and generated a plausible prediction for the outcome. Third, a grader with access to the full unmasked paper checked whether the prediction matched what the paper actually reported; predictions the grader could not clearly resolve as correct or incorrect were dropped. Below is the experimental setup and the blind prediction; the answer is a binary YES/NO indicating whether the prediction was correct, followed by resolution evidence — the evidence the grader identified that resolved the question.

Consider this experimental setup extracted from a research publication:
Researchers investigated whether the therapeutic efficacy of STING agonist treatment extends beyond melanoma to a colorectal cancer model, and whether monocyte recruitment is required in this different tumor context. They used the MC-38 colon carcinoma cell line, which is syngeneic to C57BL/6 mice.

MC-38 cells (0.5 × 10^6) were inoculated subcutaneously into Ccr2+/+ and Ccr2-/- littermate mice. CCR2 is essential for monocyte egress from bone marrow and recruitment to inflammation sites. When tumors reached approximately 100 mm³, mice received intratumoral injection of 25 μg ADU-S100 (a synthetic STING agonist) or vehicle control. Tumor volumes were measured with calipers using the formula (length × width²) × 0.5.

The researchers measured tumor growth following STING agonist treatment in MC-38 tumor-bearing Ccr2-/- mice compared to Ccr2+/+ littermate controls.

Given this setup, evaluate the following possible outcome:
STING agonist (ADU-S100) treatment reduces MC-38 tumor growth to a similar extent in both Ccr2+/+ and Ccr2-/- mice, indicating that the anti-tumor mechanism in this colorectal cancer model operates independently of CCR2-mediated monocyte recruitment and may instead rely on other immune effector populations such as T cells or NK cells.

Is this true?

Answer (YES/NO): NO